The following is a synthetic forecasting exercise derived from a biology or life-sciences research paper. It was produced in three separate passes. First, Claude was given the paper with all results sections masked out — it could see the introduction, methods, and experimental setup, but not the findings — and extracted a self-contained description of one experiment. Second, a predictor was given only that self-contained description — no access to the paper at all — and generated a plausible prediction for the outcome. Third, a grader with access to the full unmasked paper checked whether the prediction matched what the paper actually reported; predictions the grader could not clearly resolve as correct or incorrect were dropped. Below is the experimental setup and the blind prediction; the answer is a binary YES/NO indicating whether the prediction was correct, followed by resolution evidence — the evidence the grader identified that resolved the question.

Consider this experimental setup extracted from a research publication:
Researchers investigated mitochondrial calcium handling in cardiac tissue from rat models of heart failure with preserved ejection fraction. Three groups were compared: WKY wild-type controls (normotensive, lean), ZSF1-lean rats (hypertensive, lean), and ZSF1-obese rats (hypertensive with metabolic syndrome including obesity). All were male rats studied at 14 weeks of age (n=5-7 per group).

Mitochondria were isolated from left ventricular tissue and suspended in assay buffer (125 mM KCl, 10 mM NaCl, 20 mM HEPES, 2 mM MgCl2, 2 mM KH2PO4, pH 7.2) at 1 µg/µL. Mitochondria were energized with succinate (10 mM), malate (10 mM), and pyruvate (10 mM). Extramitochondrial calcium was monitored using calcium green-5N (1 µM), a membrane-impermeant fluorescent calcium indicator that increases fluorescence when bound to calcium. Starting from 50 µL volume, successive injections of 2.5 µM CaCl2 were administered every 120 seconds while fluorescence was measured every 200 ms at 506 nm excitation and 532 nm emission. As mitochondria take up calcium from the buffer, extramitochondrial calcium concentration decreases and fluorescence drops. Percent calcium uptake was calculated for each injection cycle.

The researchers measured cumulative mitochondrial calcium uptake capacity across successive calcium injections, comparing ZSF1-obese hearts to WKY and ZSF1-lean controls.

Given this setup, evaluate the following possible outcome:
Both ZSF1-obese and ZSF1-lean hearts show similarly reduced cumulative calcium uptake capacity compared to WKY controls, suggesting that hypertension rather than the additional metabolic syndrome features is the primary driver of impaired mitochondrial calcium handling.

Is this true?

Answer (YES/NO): NO